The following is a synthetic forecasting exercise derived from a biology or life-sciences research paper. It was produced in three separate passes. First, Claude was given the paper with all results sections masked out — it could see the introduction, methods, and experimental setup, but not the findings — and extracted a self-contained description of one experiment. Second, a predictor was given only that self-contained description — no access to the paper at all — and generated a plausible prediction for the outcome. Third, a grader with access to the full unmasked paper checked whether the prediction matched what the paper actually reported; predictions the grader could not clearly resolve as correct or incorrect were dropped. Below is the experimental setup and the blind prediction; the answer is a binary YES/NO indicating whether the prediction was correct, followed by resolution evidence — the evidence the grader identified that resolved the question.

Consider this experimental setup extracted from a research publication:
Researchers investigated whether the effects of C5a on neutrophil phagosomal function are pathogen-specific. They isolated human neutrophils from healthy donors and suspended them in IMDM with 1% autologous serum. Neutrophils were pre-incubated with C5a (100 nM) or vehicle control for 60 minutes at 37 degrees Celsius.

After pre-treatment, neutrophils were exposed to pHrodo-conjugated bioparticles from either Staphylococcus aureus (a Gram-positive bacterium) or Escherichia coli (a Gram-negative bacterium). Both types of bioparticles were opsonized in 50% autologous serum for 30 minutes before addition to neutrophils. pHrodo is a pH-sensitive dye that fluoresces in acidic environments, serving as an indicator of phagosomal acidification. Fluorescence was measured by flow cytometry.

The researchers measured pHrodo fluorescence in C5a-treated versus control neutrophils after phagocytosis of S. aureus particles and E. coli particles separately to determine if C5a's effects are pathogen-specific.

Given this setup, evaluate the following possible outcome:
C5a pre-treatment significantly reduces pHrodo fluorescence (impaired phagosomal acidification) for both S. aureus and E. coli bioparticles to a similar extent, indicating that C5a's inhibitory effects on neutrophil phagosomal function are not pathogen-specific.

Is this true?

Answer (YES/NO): YES